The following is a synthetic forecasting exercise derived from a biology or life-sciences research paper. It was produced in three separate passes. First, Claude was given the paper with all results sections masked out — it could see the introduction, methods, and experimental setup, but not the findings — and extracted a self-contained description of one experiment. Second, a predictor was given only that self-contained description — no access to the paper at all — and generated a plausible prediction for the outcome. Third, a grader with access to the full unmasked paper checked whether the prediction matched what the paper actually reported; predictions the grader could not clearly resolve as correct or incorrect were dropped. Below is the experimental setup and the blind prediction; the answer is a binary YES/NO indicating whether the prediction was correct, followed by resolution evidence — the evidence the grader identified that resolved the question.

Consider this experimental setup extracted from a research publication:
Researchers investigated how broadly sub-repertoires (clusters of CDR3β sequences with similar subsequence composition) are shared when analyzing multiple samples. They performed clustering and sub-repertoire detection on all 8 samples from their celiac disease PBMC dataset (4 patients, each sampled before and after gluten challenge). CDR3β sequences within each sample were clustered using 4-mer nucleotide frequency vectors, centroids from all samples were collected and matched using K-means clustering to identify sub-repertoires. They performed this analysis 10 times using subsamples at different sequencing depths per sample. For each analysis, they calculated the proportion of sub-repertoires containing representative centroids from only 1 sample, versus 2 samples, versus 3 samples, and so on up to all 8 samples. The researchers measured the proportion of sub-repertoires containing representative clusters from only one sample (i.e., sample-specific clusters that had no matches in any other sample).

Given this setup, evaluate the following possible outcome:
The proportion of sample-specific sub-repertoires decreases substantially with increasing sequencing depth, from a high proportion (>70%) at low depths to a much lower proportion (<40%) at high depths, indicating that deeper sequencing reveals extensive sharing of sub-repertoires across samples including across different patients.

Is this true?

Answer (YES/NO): NO